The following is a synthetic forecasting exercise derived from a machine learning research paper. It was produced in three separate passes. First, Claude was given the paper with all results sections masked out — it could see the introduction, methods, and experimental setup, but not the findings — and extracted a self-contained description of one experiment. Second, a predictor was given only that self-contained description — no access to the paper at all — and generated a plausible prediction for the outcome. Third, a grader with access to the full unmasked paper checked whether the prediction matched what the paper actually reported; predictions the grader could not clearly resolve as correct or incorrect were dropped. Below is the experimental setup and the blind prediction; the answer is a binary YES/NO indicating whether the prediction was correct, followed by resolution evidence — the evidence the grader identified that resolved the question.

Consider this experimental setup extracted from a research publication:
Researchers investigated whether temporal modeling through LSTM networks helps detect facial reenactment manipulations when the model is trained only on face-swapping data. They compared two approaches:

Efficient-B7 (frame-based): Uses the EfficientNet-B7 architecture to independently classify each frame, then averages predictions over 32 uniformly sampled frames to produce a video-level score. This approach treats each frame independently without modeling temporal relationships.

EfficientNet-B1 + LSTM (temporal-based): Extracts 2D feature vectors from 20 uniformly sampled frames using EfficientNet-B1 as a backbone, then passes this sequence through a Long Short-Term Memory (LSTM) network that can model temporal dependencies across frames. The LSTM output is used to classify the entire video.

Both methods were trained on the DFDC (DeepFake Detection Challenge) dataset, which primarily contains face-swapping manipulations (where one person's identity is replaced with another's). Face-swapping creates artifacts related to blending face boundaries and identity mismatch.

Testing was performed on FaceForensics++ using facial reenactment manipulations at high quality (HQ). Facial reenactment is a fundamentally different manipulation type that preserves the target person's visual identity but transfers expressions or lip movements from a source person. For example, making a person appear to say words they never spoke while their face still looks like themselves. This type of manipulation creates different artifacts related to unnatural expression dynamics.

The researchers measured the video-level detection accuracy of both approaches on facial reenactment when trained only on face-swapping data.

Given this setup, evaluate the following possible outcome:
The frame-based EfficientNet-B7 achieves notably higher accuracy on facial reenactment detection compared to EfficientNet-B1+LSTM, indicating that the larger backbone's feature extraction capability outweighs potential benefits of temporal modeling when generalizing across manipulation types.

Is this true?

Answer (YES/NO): NO